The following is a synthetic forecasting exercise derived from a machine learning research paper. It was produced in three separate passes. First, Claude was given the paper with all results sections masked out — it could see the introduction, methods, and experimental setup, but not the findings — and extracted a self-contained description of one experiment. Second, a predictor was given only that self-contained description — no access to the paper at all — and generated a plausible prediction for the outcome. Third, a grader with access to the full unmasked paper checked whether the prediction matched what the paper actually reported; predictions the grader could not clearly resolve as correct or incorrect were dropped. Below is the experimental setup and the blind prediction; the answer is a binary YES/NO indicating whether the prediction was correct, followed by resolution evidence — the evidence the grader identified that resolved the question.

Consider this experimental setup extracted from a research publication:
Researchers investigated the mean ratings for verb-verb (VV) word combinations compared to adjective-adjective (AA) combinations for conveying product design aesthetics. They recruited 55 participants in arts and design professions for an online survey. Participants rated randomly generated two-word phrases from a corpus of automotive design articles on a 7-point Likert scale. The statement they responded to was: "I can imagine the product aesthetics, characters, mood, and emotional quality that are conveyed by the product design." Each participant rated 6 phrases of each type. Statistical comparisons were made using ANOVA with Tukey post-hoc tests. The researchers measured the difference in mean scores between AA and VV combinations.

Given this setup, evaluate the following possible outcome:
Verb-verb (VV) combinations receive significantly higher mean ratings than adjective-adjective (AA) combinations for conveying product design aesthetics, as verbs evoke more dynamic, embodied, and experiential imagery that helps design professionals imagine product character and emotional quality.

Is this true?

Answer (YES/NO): NO